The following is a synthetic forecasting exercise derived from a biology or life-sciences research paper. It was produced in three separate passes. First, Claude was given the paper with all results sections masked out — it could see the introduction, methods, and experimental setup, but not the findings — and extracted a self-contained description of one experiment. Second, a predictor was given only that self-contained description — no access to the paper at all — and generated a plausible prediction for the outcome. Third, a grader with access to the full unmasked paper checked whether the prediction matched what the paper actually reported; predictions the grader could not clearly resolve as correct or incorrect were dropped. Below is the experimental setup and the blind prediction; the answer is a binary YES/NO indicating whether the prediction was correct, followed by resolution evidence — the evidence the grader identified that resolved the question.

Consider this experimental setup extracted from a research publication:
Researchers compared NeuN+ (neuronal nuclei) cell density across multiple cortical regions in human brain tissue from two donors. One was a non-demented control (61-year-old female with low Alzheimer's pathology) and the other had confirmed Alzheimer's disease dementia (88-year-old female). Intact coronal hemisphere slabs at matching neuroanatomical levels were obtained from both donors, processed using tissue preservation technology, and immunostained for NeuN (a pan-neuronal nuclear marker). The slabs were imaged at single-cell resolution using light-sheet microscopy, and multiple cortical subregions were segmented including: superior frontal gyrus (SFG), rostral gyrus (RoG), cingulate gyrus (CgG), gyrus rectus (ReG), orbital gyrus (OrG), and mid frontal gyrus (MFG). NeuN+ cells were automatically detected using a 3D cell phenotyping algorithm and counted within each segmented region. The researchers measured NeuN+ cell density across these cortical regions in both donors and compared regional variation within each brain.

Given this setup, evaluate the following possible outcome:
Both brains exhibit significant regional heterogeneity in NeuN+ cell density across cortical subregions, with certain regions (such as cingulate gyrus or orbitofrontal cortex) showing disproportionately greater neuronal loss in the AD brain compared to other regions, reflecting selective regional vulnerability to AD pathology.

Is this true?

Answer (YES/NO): NO